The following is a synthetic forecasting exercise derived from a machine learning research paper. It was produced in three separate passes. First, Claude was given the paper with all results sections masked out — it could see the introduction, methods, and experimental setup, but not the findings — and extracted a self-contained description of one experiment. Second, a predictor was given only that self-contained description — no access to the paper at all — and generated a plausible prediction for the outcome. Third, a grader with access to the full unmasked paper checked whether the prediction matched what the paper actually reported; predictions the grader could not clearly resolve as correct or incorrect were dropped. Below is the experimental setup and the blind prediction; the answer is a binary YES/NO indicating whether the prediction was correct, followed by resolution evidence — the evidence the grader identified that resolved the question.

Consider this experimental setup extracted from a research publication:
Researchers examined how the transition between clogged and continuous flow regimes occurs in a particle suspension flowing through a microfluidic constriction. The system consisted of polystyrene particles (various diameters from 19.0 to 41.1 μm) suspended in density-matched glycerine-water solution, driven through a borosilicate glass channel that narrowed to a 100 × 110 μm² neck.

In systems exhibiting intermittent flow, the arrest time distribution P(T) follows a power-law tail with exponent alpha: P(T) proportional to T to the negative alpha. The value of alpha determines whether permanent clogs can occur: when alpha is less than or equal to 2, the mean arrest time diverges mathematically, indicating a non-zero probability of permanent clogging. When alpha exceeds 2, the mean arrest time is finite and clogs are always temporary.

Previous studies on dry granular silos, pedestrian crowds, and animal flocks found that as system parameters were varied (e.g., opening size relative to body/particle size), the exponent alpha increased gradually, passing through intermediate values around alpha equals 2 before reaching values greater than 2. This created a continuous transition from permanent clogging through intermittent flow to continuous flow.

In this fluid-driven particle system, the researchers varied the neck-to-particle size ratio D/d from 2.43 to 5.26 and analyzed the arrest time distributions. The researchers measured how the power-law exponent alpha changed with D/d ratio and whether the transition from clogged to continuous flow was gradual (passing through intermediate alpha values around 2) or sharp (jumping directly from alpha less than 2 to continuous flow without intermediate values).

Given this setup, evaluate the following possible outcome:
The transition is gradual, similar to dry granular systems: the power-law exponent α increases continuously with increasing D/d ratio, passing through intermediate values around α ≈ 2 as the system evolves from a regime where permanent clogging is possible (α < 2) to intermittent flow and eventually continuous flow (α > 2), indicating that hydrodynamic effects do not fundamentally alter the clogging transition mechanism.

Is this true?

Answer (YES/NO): NO